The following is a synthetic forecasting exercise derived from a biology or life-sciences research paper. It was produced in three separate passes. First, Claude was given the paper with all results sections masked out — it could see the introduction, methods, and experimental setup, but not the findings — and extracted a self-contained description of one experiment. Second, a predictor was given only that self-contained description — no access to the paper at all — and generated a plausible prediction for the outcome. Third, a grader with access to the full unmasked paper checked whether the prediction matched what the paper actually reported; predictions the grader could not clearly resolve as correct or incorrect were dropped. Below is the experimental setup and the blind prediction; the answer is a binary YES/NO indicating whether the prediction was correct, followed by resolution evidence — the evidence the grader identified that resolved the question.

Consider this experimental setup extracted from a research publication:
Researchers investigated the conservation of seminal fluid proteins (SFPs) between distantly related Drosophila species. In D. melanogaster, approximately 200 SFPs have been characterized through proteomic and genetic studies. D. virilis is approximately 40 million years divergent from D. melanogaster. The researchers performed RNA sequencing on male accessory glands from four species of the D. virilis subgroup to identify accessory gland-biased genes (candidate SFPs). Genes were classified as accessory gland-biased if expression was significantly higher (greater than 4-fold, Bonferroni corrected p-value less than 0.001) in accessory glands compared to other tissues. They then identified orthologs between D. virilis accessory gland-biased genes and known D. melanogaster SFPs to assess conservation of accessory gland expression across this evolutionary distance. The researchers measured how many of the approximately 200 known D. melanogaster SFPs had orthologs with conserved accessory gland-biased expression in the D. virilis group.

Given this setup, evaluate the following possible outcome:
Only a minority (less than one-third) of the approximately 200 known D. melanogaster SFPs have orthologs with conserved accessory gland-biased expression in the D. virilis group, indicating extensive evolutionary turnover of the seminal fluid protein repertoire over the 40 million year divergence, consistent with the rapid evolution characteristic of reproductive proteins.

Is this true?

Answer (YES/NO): YES